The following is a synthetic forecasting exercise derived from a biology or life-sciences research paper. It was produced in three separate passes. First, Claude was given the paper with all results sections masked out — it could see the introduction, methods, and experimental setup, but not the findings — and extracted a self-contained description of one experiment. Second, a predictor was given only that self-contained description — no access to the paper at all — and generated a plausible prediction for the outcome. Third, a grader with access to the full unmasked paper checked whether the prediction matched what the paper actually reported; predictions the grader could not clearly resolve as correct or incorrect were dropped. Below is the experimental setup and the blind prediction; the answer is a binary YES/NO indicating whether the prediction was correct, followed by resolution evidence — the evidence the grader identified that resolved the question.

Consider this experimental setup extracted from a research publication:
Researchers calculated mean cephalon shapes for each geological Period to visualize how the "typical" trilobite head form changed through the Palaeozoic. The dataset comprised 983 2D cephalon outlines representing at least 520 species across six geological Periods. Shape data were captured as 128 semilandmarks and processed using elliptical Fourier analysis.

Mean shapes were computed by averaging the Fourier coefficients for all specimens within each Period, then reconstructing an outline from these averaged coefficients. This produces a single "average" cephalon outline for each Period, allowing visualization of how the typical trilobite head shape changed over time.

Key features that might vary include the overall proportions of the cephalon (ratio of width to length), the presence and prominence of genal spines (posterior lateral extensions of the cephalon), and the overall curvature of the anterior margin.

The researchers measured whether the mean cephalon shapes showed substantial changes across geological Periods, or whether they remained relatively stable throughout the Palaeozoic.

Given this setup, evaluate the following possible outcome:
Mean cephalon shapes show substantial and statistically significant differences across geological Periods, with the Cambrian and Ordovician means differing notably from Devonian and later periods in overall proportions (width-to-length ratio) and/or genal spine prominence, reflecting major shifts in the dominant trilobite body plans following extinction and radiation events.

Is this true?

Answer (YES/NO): NO